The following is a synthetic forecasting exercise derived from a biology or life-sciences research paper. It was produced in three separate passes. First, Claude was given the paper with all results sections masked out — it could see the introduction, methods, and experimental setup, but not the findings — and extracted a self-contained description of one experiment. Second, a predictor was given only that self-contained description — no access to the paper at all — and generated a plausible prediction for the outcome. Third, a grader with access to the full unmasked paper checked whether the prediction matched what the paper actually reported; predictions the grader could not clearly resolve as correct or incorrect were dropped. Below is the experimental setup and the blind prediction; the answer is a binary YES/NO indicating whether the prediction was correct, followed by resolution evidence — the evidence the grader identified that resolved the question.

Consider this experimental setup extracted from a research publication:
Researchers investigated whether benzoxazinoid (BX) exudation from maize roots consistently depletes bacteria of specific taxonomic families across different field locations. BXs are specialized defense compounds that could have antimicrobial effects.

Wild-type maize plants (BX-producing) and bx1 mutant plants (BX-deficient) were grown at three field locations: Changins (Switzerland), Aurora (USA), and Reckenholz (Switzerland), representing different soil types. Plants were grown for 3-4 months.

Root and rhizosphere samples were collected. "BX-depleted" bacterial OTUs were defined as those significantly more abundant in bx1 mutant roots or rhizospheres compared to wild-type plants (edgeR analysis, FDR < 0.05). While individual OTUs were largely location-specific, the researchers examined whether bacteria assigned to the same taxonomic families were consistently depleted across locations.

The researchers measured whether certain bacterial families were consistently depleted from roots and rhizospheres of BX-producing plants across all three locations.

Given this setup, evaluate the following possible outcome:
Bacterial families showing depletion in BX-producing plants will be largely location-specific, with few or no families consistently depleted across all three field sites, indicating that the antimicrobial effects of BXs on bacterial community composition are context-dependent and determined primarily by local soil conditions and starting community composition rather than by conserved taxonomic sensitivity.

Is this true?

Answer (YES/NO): NO